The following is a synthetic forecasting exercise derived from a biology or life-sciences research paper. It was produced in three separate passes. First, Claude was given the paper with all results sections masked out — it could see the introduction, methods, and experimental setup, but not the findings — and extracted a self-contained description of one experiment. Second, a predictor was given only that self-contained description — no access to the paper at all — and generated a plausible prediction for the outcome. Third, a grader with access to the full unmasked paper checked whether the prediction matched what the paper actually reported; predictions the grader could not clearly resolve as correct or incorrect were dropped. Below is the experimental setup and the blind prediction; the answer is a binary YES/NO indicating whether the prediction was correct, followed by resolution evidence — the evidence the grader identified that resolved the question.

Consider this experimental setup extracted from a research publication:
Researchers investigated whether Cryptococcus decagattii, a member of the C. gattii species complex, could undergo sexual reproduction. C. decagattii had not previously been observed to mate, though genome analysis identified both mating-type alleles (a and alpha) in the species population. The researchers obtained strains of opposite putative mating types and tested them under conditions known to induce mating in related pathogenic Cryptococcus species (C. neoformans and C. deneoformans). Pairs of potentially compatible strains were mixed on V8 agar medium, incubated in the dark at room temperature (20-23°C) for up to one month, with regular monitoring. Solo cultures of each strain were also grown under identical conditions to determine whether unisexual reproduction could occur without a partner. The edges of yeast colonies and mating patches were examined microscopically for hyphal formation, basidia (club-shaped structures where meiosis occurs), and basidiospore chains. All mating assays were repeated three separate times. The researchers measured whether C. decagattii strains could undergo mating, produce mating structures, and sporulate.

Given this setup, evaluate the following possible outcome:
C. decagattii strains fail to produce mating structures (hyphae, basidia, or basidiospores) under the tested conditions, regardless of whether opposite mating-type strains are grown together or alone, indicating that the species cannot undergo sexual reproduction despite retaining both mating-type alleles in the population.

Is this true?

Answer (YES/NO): NO